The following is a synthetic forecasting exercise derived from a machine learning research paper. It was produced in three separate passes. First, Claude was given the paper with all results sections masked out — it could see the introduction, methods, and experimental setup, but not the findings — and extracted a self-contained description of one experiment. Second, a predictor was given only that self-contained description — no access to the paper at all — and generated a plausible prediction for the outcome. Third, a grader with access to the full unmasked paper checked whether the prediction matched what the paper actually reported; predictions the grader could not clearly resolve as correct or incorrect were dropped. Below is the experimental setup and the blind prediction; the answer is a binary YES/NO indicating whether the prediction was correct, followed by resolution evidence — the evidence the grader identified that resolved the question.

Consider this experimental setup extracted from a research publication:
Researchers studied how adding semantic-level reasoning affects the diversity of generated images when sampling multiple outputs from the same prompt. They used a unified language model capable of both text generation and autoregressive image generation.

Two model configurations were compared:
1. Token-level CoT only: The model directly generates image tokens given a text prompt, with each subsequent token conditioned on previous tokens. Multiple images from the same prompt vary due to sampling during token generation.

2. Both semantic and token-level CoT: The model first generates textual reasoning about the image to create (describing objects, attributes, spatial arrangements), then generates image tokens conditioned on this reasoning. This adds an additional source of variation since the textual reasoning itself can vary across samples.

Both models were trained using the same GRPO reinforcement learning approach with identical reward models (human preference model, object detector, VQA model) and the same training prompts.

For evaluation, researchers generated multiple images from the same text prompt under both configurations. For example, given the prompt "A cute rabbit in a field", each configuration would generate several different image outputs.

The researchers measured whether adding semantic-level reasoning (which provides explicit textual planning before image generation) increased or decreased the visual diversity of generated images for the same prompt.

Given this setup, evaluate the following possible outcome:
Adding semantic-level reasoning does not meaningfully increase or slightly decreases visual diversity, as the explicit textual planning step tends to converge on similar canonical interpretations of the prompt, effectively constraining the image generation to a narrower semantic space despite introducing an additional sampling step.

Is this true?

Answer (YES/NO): NO